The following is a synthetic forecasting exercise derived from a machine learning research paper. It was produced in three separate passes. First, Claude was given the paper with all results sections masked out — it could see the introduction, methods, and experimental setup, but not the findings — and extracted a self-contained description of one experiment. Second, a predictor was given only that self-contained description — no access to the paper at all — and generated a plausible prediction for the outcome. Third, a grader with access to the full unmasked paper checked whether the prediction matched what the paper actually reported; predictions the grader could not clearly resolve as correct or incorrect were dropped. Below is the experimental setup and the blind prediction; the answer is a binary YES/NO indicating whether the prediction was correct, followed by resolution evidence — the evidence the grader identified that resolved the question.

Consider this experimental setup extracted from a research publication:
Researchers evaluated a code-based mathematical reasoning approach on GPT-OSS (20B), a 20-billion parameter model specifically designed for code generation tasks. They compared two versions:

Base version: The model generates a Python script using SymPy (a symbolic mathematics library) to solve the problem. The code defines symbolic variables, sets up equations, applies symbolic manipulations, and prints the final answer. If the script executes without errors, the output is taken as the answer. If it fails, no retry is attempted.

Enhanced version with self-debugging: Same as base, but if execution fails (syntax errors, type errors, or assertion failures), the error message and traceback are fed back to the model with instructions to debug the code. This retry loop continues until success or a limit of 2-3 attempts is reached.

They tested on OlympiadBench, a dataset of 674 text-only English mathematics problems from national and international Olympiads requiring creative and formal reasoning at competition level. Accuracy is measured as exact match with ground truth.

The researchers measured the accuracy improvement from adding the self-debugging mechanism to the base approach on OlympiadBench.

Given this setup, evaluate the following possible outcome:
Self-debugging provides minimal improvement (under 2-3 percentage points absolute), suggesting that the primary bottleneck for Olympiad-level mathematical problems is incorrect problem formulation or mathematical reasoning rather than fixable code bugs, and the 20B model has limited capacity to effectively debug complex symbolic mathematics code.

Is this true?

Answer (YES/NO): NO